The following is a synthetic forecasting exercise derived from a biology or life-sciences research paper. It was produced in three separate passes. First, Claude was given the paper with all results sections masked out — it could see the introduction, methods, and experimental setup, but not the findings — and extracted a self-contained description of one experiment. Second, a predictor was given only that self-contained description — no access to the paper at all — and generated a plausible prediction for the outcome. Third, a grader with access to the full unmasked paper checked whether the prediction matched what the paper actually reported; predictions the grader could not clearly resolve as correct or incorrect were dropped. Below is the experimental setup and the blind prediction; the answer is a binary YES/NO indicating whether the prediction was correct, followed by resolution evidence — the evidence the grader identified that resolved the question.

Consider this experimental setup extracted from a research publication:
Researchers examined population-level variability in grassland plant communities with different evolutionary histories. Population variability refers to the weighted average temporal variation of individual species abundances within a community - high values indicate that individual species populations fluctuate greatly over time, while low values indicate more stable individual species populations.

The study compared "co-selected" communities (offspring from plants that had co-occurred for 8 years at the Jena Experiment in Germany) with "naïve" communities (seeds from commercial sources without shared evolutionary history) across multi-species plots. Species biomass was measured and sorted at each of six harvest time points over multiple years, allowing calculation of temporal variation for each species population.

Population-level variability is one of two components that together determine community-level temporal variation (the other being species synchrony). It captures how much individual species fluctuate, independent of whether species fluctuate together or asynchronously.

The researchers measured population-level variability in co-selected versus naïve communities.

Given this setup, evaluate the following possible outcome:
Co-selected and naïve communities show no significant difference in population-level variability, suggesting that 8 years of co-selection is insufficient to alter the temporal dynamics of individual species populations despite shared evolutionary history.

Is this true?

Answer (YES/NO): NO